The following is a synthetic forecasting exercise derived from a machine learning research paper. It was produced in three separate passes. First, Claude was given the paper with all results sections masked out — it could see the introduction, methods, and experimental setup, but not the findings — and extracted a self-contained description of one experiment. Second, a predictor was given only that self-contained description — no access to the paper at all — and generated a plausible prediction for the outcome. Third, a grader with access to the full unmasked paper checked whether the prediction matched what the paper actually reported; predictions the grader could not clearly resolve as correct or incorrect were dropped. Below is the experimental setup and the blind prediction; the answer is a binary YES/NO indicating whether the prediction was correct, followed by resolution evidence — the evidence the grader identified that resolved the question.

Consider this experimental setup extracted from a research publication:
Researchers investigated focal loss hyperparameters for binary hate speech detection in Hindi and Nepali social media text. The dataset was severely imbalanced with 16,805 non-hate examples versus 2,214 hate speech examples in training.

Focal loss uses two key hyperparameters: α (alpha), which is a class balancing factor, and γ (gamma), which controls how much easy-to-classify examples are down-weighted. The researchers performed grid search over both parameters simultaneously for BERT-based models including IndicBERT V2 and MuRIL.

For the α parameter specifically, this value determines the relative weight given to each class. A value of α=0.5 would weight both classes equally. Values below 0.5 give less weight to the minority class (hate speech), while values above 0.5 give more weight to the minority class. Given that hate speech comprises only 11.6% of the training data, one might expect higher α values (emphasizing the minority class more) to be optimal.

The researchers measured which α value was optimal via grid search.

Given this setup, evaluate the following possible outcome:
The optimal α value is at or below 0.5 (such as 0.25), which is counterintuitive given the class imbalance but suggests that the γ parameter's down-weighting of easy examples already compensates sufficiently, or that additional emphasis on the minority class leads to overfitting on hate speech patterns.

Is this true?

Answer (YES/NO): YES